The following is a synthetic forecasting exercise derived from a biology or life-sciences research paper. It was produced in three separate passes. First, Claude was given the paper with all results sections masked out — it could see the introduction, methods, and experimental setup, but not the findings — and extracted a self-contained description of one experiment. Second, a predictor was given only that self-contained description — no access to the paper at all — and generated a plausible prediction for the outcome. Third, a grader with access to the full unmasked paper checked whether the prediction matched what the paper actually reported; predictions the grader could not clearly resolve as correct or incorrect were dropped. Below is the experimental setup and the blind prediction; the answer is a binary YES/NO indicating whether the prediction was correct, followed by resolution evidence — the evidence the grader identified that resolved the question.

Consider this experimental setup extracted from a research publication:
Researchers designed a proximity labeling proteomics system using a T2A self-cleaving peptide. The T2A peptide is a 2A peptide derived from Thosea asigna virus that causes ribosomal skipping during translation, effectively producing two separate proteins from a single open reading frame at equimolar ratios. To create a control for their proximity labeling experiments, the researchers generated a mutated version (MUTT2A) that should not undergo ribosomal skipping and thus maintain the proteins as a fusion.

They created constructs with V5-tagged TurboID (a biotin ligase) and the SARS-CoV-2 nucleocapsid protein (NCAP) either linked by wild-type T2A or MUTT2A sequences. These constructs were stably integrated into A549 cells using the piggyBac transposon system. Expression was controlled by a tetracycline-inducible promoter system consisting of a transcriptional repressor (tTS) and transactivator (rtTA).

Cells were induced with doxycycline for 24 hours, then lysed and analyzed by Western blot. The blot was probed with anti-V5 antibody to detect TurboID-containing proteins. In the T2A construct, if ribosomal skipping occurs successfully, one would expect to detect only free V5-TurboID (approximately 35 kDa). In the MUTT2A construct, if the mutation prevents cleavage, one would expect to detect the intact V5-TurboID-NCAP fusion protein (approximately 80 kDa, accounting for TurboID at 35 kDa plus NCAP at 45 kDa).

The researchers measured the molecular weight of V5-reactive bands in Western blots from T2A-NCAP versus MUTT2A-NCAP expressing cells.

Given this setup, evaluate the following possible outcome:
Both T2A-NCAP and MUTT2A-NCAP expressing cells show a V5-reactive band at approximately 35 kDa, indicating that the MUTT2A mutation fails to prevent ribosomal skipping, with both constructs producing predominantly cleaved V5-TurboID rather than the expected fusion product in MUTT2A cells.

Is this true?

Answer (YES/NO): NO